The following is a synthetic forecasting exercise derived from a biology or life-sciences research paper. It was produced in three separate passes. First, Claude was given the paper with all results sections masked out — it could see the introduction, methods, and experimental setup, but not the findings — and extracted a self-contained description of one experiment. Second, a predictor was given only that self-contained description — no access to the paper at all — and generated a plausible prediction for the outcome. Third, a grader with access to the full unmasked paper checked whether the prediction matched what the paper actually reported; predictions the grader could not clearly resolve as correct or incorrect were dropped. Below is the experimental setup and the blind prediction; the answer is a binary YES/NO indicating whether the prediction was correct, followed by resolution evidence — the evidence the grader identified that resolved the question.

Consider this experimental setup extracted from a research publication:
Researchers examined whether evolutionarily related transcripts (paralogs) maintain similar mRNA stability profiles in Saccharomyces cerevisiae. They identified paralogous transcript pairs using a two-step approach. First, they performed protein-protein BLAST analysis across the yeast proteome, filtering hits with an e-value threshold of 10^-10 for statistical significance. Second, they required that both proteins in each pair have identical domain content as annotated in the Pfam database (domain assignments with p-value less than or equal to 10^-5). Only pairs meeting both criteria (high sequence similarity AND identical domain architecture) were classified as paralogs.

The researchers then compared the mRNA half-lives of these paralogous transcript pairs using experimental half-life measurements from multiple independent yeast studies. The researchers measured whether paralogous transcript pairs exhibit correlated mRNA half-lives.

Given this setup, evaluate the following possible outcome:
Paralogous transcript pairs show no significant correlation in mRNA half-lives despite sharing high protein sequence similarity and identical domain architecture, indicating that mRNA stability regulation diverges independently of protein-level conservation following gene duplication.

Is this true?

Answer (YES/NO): NO